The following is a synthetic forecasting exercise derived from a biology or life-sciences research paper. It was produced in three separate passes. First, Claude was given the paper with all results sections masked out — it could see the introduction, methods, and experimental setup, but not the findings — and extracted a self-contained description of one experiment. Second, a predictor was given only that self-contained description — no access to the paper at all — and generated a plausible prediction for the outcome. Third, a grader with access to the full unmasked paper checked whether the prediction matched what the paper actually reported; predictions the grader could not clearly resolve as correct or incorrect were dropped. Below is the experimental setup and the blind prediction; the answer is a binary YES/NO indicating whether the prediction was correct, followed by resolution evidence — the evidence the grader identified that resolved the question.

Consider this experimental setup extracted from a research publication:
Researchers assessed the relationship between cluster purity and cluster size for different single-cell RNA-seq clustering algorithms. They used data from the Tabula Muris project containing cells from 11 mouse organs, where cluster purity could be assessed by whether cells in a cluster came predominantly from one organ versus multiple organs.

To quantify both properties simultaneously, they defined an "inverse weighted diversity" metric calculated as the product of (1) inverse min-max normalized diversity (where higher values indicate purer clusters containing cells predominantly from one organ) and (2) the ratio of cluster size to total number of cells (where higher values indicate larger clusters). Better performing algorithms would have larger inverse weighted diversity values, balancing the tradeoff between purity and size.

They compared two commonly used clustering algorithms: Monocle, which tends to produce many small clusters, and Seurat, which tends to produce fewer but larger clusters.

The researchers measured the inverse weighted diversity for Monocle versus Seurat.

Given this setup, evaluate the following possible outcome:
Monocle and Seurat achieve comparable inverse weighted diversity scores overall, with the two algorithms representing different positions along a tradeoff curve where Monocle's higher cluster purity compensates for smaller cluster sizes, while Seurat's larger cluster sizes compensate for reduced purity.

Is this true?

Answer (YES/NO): NO